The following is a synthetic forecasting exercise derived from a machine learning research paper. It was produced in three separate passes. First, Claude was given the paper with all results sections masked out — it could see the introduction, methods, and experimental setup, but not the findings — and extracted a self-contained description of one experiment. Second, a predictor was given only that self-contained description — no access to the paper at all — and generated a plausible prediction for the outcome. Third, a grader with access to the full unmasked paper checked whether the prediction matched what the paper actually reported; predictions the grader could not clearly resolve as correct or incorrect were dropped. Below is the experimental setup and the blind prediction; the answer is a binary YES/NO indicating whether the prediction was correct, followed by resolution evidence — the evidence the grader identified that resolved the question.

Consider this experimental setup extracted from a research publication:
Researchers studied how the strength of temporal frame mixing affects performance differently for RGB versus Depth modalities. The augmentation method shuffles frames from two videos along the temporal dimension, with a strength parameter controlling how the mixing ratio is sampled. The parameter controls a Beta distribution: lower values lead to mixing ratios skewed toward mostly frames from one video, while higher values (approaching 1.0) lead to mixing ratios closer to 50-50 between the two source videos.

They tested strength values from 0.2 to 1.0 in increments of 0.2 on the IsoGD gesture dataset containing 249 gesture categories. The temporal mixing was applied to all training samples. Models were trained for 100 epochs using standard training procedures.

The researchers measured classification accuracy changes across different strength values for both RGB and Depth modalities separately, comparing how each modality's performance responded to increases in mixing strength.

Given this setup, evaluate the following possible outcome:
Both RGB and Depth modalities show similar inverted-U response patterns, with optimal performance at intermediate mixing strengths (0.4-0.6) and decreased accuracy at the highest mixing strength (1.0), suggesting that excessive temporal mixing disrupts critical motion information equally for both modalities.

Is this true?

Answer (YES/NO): NO